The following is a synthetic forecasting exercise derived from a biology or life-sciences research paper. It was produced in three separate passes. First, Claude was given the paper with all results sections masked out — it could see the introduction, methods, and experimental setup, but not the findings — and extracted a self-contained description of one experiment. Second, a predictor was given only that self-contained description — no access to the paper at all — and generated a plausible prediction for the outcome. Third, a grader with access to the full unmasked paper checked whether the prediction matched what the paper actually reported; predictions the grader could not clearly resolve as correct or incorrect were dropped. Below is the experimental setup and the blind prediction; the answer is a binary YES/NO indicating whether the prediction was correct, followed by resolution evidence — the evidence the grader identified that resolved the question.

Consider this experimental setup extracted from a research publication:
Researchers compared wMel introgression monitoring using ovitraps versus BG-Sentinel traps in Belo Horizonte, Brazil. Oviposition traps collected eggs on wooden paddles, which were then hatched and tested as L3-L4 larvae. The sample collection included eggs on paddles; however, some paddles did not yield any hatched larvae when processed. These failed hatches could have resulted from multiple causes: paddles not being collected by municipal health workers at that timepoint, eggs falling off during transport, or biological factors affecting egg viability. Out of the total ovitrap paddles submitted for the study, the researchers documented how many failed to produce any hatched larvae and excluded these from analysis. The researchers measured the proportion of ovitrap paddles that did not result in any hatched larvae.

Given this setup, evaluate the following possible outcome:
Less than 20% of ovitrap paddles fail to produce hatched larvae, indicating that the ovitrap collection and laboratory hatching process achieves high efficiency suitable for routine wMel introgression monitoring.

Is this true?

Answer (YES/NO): NO